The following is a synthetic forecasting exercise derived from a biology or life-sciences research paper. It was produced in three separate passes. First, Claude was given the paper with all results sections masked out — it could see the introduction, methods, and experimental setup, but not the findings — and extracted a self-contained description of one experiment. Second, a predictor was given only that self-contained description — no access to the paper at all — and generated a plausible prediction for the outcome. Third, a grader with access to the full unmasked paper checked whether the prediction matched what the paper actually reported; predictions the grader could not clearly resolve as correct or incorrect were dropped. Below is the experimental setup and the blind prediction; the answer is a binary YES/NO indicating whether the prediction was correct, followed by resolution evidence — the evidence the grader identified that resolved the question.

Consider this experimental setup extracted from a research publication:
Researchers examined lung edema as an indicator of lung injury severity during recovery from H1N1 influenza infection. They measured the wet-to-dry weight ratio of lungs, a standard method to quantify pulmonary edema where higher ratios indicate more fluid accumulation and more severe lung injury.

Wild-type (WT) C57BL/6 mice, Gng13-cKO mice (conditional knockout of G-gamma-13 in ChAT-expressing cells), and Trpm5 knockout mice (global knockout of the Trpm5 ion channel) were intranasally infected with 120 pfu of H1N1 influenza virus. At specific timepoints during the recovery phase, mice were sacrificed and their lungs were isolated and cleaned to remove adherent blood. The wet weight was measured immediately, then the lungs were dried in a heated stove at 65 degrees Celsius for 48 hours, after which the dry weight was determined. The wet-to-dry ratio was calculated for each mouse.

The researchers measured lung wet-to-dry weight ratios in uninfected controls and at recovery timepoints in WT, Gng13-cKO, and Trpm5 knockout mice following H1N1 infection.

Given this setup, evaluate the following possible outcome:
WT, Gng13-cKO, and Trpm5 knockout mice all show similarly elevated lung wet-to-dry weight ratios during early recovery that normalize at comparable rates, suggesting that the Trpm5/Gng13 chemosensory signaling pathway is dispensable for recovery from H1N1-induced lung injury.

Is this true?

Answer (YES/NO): NO